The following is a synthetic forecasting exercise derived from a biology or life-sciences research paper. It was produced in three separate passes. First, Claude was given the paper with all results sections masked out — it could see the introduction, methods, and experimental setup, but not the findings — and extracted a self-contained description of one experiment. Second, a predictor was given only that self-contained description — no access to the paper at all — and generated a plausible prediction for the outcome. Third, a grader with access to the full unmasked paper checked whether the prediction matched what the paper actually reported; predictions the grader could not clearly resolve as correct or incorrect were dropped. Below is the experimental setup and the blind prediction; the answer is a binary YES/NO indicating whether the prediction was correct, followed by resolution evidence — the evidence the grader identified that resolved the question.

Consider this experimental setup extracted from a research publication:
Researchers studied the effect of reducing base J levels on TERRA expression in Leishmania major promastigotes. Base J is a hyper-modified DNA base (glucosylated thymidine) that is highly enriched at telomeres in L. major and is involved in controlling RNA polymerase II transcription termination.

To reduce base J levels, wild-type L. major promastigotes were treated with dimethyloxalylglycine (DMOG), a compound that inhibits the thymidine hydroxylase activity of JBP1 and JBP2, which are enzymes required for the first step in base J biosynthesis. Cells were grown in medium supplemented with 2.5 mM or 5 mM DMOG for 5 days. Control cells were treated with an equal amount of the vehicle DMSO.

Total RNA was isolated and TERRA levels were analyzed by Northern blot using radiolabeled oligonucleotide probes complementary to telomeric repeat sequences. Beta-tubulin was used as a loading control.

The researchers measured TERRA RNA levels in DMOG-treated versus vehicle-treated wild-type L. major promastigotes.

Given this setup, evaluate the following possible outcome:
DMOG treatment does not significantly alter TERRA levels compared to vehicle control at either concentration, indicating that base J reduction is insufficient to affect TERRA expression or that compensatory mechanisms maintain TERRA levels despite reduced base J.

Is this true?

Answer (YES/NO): NO